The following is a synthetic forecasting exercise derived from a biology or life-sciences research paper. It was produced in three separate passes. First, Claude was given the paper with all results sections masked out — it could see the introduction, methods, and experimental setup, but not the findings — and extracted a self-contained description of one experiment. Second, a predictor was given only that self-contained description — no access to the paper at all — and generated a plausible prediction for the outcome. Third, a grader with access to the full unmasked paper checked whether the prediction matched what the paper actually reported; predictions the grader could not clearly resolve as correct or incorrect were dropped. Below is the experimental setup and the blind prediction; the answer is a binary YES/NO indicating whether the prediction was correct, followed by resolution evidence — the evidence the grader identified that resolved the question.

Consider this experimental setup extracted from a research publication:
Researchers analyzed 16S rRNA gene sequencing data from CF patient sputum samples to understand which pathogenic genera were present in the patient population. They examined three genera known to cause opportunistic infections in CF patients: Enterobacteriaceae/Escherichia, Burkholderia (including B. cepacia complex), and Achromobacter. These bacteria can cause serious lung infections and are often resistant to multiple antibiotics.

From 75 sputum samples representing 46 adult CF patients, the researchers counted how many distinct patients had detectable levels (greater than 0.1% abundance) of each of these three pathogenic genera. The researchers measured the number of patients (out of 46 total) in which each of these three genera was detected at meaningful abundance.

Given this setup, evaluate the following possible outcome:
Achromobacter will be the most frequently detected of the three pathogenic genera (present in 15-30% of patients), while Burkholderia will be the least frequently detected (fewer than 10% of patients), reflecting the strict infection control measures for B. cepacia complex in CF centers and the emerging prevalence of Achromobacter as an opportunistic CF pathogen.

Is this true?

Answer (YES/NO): NO